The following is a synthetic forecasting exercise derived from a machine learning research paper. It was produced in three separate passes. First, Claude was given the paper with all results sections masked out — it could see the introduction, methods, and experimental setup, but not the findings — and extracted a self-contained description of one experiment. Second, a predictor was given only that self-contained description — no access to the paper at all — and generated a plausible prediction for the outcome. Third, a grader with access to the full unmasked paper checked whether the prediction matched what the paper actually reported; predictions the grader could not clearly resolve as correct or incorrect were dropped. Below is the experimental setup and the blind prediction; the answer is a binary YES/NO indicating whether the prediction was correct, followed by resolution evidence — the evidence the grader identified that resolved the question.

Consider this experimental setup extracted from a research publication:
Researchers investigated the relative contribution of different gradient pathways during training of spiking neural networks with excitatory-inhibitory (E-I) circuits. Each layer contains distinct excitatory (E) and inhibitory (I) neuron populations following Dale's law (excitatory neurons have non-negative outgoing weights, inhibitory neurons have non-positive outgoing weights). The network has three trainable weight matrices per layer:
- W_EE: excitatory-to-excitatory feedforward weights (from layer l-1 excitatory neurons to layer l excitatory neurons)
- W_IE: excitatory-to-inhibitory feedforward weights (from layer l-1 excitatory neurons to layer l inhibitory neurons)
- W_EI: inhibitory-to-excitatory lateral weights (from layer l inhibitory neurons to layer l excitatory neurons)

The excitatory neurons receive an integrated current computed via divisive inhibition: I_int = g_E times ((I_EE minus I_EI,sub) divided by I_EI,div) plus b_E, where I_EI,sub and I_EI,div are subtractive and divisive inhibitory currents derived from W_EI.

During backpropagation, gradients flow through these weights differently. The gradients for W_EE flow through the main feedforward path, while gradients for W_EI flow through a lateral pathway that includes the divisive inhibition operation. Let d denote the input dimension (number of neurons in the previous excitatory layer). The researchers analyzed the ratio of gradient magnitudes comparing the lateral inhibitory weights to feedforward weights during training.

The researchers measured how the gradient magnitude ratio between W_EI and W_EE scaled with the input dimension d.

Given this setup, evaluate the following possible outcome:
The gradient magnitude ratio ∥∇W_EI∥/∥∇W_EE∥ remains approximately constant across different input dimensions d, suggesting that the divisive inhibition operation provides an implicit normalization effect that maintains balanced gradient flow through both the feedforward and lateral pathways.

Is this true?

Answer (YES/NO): NO